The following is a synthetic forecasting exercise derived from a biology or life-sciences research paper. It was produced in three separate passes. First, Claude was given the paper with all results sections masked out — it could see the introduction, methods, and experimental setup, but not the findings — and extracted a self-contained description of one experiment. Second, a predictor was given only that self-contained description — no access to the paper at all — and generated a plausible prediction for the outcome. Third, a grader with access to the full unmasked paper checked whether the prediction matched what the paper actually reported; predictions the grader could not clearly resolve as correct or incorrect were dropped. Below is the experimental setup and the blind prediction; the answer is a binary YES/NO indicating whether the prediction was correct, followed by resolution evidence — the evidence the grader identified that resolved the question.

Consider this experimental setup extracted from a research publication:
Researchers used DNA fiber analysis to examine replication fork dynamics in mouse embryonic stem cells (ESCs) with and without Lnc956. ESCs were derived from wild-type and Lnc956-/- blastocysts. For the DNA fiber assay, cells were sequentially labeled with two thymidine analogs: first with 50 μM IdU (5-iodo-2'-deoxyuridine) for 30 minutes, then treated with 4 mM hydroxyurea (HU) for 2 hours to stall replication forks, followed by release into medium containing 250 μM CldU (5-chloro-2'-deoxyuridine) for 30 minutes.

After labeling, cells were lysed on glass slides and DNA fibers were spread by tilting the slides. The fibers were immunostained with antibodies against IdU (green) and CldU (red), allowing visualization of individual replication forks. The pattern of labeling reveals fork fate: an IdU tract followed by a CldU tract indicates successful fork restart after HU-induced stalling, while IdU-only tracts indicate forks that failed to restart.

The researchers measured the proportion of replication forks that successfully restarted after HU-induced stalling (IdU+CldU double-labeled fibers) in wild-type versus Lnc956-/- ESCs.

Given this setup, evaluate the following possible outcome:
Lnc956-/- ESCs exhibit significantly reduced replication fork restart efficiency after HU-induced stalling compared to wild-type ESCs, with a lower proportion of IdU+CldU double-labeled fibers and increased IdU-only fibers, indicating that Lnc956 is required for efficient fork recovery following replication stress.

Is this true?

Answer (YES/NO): YES